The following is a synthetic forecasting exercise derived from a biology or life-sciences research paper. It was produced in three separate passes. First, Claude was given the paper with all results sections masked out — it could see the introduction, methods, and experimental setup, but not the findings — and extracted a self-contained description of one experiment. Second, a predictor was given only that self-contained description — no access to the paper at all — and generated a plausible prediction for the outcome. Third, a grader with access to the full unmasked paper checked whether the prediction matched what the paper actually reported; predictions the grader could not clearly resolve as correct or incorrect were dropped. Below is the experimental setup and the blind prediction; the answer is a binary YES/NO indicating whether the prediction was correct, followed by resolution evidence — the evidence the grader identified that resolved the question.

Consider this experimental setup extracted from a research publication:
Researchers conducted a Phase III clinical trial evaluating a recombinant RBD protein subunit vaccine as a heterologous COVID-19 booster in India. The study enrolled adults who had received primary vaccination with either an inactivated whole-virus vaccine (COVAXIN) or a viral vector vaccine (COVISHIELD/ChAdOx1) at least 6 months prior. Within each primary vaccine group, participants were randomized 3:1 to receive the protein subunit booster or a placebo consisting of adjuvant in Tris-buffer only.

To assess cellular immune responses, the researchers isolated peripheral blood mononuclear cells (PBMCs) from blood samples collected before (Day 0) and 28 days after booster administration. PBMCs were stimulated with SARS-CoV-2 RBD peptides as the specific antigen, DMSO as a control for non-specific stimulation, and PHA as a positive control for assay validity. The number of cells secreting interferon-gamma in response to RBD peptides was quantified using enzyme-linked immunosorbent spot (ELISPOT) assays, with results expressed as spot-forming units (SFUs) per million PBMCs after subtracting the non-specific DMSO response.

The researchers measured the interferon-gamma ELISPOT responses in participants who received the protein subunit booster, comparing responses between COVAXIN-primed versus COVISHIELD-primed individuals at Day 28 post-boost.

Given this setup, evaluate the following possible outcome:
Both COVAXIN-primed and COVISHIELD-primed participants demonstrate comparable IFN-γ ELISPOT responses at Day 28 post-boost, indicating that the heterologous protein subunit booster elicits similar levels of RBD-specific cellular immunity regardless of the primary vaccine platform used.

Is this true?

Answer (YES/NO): NO